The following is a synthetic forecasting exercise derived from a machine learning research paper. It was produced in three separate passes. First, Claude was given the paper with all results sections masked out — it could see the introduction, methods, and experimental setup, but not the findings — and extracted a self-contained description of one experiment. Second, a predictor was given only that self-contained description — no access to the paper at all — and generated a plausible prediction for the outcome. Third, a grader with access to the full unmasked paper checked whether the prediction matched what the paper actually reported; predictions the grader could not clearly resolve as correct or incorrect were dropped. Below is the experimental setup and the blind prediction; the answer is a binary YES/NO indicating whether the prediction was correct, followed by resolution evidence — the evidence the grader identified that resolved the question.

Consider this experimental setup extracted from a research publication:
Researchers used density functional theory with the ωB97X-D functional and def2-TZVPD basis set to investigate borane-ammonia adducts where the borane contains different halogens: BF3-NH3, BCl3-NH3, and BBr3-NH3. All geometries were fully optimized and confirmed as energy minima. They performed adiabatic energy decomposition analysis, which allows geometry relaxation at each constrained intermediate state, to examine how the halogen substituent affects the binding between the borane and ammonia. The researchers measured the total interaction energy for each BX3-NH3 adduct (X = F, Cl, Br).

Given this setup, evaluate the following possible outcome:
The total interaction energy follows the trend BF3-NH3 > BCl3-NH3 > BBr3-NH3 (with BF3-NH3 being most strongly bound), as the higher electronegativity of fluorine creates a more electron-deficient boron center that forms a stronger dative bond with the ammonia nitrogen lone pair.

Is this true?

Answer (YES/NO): NO